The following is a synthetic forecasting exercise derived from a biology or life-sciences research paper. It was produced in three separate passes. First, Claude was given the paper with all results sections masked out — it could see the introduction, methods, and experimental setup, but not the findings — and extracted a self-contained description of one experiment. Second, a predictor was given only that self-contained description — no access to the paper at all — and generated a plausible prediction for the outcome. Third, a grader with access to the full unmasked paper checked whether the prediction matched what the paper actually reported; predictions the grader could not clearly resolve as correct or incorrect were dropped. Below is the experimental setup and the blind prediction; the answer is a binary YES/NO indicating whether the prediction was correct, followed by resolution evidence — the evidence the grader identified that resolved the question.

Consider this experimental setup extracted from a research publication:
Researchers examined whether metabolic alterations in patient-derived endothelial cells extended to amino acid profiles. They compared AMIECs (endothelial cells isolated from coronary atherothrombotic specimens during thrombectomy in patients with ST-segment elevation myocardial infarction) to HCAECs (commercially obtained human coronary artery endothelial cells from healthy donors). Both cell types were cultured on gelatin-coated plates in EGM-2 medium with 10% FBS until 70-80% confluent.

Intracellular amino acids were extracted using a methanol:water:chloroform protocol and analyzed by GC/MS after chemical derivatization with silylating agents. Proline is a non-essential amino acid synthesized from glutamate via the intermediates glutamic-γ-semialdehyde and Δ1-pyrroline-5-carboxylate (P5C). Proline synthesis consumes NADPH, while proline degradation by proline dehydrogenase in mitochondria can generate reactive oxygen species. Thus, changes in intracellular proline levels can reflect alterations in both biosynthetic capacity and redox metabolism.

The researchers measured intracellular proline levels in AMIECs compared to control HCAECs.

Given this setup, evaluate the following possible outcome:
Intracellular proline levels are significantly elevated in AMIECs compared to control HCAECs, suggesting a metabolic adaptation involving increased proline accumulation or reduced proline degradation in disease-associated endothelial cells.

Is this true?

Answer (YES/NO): NO